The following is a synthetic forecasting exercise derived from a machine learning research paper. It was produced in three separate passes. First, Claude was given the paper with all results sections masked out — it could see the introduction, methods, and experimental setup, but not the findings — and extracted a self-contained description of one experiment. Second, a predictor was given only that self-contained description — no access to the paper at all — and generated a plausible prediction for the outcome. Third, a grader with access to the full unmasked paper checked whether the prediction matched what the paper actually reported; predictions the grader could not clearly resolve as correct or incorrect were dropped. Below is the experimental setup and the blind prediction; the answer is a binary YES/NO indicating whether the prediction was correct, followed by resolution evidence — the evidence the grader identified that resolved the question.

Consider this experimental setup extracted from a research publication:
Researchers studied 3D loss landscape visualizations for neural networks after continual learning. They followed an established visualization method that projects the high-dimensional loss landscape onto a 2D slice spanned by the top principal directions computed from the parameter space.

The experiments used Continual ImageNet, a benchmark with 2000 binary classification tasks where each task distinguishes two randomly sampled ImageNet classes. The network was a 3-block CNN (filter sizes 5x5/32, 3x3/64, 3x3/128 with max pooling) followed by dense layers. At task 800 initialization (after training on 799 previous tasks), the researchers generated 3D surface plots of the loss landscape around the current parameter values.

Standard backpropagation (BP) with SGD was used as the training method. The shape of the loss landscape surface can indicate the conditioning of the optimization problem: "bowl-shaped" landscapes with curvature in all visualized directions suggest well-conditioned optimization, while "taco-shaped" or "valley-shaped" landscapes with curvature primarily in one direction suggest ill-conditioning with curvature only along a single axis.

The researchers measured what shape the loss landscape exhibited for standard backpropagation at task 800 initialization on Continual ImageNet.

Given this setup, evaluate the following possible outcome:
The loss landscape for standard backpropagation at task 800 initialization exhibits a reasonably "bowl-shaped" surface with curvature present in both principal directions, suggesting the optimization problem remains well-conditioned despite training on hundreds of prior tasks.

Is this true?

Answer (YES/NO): NO